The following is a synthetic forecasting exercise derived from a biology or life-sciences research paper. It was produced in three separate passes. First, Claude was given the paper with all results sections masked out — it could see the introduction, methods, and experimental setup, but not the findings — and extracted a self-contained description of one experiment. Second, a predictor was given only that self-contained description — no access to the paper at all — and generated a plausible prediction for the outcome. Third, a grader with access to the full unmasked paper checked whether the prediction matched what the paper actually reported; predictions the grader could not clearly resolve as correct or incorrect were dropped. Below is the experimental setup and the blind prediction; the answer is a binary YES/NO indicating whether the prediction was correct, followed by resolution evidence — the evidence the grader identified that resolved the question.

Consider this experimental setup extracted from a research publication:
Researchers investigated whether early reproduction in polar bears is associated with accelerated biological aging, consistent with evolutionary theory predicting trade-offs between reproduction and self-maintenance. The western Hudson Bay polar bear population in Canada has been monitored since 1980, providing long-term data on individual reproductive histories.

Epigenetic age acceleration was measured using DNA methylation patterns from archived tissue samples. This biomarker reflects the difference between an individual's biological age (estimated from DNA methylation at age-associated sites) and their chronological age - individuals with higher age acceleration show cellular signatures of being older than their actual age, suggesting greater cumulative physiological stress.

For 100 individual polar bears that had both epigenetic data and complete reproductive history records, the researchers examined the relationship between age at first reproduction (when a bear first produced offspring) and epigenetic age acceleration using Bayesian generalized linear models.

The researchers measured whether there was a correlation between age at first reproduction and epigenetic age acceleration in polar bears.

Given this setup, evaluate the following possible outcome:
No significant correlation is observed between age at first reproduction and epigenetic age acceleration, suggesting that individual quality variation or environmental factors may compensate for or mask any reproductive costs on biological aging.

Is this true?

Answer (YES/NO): NO